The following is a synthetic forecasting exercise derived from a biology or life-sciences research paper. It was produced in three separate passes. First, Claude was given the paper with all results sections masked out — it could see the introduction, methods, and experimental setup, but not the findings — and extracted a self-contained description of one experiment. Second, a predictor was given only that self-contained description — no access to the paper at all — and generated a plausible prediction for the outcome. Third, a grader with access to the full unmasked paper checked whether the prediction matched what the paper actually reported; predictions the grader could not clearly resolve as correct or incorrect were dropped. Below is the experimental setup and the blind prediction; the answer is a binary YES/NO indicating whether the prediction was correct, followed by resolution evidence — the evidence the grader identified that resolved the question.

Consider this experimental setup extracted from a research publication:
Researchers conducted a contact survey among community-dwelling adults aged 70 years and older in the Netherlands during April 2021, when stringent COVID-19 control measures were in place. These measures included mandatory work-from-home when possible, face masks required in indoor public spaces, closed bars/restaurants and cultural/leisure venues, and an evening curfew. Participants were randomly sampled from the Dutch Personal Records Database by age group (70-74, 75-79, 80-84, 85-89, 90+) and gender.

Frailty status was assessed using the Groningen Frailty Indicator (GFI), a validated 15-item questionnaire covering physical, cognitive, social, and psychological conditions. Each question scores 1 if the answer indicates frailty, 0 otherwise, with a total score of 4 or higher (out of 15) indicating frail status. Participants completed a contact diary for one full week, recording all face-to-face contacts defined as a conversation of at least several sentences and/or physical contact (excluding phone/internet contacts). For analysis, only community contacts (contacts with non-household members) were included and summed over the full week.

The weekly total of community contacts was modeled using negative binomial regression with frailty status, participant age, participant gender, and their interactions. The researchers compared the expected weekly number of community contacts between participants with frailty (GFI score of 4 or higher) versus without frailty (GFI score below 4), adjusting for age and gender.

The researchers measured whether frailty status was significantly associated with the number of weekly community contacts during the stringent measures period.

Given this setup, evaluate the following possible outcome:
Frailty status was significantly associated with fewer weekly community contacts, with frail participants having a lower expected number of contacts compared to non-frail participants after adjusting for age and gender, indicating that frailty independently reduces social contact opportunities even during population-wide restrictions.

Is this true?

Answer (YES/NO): NO